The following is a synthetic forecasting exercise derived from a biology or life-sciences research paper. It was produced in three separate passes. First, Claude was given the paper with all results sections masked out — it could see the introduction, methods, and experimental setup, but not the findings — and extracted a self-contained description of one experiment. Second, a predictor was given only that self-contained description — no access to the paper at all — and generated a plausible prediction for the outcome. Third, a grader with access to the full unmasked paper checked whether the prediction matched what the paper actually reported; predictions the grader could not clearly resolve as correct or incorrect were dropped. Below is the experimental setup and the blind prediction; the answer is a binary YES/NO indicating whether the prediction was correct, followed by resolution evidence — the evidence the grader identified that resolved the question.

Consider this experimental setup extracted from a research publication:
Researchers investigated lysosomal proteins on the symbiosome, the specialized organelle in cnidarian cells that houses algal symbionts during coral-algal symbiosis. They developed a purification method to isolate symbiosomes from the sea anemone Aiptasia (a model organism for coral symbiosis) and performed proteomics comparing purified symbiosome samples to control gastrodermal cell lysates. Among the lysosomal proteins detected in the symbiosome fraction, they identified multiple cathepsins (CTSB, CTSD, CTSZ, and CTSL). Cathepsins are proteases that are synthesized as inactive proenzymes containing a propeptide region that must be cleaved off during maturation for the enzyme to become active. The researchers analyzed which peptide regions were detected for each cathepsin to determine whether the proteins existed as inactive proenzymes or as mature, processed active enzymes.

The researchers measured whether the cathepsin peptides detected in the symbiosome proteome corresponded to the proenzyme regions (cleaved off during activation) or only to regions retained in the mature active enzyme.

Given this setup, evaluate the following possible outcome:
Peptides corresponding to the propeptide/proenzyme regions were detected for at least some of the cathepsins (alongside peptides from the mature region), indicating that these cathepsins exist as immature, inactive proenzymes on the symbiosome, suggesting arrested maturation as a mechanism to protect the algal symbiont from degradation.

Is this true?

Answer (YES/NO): NO